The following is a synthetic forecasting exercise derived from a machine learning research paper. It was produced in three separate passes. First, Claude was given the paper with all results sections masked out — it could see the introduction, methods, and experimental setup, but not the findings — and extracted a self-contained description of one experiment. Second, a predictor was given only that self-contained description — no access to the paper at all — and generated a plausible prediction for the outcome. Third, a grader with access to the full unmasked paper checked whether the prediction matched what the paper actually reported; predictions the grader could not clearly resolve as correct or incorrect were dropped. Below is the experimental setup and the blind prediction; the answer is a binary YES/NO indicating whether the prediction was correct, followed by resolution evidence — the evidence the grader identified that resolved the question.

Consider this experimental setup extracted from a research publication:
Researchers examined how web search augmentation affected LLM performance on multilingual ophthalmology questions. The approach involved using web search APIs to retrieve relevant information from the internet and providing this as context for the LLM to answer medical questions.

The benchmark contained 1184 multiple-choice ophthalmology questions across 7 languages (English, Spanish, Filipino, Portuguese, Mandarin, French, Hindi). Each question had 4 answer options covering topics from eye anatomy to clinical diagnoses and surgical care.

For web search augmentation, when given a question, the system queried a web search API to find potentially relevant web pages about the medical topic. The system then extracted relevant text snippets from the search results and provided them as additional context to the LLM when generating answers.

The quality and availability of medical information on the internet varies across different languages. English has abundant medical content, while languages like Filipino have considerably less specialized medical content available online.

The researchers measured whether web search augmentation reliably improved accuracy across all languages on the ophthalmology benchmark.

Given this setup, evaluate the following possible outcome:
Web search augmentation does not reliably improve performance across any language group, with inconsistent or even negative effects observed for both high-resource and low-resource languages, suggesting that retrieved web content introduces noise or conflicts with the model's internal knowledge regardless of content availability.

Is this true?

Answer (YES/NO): NO